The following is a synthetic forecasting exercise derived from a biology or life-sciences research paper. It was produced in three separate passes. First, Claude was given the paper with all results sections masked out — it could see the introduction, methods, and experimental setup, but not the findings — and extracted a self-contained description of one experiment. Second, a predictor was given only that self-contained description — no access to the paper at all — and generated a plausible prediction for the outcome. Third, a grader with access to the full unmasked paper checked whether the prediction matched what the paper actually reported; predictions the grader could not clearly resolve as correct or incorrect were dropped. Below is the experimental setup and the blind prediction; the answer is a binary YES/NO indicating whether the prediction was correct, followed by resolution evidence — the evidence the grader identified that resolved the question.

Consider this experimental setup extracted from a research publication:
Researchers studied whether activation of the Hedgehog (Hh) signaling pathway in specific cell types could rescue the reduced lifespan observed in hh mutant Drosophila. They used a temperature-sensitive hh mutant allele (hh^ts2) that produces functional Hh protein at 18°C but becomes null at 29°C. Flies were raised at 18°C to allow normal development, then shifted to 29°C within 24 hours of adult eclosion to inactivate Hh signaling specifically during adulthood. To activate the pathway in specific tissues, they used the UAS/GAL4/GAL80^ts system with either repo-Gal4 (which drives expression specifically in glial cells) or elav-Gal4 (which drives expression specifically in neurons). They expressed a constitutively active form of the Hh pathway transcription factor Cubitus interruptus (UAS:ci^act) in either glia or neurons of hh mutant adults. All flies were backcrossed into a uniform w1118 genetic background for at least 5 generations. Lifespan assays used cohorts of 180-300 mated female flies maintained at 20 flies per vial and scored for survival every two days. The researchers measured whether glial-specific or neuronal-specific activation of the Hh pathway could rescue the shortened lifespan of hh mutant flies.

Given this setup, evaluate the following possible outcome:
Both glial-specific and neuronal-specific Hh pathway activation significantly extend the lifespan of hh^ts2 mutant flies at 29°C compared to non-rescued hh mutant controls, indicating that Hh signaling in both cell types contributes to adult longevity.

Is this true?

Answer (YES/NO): NO